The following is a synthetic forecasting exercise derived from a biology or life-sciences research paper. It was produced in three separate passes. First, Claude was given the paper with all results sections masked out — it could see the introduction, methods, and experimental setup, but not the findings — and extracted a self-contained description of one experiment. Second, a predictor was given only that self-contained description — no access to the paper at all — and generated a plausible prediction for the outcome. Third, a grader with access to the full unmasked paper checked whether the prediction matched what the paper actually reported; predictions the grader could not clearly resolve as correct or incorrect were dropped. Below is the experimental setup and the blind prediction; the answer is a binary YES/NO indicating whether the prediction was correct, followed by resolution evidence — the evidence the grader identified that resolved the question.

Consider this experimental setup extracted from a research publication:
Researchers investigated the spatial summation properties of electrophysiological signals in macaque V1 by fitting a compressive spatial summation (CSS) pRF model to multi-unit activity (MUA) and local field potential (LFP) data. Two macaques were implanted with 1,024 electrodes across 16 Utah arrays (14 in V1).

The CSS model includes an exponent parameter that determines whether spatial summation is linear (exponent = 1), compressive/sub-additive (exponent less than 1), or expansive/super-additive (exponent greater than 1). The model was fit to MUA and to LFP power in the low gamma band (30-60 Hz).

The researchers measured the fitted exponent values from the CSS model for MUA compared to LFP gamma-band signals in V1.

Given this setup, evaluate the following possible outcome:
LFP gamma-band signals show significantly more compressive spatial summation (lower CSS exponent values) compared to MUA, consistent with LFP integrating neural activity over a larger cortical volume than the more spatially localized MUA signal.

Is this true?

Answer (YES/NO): NO